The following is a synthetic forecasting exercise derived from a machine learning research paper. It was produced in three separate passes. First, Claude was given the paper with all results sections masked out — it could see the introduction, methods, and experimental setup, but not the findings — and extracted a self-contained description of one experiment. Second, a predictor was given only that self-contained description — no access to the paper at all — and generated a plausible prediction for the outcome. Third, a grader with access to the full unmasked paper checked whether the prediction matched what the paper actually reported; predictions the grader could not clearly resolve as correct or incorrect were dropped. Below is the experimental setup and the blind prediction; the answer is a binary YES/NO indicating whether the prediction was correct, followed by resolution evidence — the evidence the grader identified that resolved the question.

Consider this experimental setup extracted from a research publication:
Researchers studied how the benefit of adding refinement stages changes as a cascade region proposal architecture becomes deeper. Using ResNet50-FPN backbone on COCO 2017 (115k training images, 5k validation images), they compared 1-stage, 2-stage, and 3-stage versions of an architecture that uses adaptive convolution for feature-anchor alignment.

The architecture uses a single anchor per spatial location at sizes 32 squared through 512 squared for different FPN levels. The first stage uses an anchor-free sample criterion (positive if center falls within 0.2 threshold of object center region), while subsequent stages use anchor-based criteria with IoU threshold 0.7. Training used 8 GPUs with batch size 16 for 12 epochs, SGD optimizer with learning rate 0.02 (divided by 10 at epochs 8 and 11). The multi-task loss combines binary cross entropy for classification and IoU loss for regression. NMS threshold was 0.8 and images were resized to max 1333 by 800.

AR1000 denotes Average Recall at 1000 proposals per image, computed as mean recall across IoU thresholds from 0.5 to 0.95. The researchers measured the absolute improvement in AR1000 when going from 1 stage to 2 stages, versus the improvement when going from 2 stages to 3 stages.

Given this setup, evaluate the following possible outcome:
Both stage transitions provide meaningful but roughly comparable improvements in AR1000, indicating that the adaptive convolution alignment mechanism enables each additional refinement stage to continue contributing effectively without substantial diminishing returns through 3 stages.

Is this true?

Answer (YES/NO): NO